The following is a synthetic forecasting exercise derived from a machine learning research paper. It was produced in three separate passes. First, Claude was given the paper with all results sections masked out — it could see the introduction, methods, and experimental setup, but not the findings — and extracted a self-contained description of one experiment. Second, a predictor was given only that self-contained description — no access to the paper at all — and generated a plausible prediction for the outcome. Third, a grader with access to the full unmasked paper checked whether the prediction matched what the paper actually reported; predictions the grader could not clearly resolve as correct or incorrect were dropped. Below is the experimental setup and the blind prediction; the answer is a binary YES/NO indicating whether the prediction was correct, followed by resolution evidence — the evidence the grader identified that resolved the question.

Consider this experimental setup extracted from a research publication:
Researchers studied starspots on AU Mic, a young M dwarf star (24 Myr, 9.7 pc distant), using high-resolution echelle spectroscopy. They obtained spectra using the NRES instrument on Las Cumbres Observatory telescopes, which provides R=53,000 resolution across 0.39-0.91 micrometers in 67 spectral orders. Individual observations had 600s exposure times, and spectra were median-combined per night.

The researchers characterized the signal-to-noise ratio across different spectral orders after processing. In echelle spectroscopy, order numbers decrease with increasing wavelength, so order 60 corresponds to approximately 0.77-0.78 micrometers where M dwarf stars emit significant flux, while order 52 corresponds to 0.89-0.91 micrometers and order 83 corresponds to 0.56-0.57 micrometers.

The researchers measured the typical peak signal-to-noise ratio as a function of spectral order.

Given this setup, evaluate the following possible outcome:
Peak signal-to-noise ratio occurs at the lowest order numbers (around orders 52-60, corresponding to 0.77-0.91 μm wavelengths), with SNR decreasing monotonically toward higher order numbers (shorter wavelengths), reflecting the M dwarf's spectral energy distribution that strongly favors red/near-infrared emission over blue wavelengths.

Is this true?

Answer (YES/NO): NO